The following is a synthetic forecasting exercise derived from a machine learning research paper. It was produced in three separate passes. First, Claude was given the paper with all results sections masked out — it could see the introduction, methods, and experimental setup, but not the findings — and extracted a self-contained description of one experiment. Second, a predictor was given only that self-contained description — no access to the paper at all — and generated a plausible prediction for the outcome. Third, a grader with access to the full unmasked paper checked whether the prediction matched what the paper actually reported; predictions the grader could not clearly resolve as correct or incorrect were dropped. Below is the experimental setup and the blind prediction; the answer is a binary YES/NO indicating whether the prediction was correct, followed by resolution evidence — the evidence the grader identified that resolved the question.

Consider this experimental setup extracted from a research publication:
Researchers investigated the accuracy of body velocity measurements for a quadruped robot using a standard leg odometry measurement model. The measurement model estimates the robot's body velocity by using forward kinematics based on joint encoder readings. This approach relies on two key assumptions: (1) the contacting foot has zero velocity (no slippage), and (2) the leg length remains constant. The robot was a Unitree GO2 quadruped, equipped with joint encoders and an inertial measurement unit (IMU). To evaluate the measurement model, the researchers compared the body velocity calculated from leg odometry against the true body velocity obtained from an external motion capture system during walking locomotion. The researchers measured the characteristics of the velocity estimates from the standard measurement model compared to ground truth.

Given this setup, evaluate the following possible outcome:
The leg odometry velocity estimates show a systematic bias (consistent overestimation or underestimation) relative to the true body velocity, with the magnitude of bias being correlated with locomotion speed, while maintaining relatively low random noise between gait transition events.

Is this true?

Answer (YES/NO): NO